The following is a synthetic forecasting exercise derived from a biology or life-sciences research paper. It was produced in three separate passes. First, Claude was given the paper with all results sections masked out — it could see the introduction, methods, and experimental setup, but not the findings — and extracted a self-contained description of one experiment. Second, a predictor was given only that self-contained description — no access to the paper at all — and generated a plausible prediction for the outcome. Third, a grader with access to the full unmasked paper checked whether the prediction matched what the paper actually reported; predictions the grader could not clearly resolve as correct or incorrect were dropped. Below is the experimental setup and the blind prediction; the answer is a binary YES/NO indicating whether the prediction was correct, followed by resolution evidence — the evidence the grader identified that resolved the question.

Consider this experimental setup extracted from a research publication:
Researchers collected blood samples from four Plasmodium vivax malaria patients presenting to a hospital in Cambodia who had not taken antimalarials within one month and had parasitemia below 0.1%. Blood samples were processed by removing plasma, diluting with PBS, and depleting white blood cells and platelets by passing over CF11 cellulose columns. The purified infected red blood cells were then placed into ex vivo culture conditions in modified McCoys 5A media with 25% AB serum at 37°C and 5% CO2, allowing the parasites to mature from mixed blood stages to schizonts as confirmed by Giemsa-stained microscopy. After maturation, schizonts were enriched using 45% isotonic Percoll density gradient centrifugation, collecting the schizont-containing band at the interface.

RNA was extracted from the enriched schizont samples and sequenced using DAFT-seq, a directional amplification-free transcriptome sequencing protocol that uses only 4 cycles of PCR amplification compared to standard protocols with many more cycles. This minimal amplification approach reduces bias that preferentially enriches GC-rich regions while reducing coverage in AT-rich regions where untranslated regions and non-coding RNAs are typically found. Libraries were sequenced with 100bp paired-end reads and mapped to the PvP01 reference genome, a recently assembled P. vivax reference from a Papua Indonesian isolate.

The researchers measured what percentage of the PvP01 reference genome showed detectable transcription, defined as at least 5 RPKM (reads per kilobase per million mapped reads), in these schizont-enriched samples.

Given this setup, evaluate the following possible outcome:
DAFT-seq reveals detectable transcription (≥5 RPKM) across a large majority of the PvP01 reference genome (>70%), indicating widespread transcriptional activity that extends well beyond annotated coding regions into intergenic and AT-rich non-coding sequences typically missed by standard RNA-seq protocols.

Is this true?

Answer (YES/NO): YES